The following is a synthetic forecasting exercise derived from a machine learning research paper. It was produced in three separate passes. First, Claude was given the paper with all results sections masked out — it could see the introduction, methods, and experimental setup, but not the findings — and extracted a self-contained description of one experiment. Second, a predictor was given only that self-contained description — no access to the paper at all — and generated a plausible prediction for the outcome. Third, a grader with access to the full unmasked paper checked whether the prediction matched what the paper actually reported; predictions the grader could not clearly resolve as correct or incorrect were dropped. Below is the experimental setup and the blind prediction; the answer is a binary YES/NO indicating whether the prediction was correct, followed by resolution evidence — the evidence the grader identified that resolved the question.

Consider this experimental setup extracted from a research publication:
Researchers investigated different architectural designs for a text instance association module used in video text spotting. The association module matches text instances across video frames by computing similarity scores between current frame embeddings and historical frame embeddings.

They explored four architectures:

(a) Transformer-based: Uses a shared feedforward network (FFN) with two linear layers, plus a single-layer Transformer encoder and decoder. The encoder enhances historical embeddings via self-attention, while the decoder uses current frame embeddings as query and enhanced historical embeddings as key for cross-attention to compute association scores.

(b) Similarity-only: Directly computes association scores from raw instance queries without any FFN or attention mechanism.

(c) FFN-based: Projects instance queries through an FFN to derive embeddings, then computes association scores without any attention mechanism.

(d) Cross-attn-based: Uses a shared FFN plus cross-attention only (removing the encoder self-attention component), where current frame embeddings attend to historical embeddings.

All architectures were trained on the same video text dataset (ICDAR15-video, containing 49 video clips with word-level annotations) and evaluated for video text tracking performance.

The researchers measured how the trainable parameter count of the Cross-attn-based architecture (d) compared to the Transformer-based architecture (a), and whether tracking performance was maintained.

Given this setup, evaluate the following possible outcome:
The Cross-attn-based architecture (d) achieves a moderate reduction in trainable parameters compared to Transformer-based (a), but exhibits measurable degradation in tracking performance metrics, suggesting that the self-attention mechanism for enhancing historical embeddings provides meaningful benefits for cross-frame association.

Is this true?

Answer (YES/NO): NO